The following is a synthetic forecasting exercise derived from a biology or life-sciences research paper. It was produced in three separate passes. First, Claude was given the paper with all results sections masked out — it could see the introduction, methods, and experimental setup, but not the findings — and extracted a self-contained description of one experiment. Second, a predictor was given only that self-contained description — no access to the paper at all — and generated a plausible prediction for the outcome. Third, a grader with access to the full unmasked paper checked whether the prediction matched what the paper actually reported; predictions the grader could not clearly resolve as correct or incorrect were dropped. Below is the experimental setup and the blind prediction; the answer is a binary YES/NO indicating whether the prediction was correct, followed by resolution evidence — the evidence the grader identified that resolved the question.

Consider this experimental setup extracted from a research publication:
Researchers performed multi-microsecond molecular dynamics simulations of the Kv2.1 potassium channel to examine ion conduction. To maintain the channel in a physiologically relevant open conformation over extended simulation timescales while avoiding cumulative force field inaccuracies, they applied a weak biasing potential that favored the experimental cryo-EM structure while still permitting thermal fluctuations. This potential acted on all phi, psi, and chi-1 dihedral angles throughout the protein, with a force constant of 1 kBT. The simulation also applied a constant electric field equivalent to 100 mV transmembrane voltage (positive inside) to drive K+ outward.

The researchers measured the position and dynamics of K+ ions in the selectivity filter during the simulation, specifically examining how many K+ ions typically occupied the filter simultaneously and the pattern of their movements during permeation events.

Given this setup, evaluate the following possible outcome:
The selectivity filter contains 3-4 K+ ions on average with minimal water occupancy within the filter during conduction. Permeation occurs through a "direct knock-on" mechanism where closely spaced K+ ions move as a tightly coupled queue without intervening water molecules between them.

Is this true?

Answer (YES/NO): YES